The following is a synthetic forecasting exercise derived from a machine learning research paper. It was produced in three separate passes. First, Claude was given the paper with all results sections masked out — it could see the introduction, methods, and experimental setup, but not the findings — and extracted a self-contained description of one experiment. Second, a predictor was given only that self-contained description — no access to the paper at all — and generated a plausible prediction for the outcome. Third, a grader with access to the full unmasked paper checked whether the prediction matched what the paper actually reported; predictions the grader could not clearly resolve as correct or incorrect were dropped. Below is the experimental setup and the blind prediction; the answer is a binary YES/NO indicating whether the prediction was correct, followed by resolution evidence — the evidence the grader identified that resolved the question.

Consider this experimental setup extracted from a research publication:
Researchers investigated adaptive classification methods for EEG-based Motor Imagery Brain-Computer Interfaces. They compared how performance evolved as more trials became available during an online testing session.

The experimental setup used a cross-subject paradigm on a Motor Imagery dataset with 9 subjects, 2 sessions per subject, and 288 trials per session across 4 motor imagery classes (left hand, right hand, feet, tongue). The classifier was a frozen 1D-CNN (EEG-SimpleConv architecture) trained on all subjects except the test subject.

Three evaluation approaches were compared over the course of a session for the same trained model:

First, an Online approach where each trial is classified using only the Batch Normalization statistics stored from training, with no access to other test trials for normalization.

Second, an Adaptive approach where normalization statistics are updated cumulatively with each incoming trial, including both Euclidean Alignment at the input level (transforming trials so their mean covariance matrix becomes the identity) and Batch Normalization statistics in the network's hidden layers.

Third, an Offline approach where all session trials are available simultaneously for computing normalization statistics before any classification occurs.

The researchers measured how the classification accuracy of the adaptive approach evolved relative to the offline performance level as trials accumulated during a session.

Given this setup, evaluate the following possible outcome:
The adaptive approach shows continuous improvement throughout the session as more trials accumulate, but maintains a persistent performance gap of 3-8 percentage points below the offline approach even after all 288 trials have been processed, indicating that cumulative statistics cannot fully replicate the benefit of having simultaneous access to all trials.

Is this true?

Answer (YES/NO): NO